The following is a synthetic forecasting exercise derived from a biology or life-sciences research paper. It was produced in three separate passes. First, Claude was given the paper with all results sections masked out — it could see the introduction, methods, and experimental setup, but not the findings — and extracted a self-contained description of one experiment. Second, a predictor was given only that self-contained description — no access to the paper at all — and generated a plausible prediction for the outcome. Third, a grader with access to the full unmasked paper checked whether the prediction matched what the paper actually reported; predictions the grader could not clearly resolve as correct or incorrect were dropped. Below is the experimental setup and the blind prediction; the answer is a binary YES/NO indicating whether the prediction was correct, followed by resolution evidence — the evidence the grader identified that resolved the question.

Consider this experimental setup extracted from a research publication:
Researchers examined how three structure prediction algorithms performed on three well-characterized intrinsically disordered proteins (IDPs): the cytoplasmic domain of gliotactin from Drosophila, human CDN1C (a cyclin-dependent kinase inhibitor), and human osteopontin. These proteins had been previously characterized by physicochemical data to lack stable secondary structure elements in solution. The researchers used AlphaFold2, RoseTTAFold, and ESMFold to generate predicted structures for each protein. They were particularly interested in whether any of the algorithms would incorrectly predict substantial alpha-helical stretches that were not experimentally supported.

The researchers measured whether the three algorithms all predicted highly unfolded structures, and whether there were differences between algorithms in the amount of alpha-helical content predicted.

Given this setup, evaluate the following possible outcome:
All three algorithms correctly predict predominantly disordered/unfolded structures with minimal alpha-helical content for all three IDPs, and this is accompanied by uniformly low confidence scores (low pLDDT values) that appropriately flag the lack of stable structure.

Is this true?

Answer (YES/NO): NO